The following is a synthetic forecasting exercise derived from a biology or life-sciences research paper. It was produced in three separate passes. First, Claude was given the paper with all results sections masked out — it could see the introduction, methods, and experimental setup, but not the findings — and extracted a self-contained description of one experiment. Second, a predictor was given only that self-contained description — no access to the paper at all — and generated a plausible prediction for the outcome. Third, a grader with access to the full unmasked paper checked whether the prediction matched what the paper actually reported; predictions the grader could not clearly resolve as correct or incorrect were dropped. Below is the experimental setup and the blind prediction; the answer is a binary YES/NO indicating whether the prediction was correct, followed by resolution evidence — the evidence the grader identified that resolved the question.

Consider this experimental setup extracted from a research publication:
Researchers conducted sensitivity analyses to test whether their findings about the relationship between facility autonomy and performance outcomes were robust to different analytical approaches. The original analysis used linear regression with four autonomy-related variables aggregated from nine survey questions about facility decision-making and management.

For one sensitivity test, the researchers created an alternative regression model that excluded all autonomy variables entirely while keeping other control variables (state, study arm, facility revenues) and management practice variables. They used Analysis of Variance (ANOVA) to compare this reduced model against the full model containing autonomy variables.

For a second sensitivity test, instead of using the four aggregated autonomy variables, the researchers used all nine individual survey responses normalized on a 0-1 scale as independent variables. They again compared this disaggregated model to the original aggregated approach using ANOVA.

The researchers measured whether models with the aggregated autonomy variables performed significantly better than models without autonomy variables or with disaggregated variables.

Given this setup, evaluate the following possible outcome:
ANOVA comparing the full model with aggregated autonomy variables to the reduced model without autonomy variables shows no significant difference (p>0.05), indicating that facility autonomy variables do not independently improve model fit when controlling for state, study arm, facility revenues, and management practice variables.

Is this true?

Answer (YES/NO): NO